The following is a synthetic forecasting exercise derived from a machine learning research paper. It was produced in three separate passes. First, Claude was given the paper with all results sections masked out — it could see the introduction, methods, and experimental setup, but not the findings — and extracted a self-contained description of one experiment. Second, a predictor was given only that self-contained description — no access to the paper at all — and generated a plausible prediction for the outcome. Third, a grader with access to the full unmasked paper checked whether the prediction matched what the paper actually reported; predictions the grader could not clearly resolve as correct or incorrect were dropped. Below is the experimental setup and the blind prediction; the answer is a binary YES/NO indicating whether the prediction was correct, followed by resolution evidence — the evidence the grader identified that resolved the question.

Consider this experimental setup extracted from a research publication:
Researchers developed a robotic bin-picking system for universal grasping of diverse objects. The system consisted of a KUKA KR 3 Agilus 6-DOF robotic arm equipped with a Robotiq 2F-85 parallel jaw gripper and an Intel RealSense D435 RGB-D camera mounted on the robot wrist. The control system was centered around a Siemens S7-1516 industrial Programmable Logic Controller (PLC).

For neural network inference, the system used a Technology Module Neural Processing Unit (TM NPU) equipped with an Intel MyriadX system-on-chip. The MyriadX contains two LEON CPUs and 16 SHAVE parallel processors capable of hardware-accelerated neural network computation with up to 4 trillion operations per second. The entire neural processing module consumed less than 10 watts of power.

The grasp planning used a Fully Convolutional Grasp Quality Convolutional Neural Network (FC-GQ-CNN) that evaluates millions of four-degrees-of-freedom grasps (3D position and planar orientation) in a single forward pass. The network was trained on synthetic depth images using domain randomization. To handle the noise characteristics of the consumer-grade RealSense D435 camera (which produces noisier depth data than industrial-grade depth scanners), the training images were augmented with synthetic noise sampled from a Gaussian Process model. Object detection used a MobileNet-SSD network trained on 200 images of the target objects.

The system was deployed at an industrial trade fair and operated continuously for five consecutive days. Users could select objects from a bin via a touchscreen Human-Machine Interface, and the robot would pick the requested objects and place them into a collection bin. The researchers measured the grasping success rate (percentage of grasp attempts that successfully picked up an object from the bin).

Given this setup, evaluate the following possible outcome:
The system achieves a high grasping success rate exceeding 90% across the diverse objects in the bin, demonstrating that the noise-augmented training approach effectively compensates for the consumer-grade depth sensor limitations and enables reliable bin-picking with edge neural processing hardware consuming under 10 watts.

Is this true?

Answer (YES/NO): NO